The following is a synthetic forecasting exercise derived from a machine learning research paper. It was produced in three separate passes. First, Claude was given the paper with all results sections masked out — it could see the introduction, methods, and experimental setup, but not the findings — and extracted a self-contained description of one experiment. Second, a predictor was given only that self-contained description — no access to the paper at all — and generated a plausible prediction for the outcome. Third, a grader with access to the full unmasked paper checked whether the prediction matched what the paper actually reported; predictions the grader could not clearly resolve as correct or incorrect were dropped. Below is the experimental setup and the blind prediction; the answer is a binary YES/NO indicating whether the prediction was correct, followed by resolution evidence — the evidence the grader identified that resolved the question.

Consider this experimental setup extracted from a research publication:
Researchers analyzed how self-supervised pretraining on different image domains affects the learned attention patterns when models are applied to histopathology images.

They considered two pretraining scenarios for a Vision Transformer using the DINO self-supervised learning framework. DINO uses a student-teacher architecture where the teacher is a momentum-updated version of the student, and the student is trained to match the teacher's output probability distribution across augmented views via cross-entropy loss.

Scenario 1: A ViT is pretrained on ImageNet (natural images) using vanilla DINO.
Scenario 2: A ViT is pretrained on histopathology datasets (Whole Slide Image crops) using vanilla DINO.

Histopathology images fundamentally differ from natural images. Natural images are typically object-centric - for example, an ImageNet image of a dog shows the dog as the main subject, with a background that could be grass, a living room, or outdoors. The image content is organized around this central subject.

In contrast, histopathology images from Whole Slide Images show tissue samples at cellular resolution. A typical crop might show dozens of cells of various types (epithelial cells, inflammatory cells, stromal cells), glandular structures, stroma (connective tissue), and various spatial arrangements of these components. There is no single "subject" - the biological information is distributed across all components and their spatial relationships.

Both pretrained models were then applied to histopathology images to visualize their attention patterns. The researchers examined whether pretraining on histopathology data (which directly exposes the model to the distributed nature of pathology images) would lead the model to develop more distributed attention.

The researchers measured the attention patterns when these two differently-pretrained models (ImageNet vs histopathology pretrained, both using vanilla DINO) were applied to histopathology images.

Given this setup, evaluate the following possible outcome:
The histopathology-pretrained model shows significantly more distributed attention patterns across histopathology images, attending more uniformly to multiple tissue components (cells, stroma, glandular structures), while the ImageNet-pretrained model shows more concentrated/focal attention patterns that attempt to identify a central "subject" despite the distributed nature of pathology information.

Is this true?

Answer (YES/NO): NO